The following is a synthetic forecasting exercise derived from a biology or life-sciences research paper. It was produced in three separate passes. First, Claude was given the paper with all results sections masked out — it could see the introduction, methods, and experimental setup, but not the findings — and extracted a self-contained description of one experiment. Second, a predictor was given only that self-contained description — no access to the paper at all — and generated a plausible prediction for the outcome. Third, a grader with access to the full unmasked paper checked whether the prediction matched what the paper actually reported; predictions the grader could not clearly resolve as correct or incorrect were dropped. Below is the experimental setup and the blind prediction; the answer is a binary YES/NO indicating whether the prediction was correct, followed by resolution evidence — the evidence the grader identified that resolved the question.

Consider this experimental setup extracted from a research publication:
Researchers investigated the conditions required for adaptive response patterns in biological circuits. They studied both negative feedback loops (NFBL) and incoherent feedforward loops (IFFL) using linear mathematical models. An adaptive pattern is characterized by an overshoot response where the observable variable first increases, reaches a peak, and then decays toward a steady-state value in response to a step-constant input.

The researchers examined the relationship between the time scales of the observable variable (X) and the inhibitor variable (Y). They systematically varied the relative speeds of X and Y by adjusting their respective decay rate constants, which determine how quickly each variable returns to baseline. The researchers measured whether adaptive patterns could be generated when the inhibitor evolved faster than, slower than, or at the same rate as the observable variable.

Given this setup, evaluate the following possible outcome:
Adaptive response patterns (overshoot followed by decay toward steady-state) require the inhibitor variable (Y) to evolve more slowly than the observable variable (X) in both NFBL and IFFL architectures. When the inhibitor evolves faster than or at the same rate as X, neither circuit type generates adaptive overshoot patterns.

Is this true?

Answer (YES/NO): YES